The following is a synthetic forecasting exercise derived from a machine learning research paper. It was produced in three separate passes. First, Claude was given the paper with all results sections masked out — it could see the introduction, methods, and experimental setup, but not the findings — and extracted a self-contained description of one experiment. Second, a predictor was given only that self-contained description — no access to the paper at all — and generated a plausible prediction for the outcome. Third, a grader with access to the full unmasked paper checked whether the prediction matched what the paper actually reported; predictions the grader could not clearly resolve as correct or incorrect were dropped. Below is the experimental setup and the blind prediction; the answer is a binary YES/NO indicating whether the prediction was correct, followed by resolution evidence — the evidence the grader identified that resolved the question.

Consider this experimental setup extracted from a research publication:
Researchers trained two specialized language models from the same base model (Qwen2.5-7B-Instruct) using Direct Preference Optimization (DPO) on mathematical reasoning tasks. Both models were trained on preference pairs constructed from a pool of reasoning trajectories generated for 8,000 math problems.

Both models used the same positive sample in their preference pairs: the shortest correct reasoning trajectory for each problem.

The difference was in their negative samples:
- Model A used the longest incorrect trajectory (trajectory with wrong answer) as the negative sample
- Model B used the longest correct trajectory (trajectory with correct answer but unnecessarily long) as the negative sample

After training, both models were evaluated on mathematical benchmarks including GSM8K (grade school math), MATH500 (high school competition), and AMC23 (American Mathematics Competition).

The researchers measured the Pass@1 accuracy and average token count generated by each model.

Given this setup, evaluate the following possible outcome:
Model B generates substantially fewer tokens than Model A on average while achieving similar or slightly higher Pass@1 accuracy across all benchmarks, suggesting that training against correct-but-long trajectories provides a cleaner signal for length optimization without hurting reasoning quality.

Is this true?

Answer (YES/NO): NO